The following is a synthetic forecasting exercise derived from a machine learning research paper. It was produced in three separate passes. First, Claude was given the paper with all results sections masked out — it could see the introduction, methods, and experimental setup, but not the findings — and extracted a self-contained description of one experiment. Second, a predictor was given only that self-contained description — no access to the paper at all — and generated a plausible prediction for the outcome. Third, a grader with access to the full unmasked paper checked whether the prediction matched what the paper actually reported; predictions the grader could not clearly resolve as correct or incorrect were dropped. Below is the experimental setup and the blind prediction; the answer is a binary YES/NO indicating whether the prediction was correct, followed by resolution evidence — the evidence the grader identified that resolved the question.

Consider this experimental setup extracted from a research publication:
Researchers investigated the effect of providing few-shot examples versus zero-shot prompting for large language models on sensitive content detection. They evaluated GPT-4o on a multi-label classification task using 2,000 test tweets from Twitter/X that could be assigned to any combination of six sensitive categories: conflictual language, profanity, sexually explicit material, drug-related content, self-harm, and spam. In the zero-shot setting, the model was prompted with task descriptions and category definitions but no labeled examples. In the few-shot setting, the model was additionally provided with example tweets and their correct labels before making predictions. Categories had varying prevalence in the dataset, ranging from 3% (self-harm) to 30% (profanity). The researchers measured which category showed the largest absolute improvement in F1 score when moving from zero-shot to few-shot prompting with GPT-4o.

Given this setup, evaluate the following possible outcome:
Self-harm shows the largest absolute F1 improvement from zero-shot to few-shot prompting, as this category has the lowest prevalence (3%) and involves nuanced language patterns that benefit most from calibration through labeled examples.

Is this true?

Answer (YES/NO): NO